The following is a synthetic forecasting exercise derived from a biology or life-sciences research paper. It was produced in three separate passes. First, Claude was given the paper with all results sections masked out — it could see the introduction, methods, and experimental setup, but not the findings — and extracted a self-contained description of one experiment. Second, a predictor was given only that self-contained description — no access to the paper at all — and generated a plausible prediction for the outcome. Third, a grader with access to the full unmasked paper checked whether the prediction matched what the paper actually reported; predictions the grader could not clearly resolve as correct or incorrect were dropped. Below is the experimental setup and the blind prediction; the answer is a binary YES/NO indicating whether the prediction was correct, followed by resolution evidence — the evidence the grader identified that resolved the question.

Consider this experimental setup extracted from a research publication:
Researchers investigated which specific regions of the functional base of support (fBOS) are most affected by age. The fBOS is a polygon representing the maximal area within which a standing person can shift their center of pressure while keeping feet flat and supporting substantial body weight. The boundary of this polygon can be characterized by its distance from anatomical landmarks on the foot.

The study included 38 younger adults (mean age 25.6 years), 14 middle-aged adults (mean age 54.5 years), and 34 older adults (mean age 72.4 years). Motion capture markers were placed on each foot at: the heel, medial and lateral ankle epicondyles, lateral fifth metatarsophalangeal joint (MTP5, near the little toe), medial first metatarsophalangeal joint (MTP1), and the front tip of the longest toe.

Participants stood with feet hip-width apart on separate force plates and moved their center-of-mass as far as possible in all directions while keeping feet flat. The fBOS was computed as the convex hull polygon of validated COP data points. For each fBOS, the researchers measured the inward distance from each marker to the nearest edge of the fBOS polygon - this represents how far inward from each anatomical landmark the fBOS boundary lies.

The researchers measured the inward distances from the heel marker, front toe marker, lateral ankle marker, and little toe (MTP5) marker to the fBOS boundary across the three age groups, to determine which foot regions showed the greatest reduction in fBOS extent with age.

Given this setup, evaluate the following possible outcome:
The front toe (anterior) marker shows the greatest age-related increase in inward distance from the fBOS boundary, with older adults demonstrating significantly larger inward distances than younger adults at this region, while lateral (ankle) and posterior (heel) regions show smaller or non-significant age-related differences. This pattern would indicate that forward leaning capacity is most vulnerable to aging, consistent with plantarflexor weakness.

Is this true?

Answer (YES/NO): NO